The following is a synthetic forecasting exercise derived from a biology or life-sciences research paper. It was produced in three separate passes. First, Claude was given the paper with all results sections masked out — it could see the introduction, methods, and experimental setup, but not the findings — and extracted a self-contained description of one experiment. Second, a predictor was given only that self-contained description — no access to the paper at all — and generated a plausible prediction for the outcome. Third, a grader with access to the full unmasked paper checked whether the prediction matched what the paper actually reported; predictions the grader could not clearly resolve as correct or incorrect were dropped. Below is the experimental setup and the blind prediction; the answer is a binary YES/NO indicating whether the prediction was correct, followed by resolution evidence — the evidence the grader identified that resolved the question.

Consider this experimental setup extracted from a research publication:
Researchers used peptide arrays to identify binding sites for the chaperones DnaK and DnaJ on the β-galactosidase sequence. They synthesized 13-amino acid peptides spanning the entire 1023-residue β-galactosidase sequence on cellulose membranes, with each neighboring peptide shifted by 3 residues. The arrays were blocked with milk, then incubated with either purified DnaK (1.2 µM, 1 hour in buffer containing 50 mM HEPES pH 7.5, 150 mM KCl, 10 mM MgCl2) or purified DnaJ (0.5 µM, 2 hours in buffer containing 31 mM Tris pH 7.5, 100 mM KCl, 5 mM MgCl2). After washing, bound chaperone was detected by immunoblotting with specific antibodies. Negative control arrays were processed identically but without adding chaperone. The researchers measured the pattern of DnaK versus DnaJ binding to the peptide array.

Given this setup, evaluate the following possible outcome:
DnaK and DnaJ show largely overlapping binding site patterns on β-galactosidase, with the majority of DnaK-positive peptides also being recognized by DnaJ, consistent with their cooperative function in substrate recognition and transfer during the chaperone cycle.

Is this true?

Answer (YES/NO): NO